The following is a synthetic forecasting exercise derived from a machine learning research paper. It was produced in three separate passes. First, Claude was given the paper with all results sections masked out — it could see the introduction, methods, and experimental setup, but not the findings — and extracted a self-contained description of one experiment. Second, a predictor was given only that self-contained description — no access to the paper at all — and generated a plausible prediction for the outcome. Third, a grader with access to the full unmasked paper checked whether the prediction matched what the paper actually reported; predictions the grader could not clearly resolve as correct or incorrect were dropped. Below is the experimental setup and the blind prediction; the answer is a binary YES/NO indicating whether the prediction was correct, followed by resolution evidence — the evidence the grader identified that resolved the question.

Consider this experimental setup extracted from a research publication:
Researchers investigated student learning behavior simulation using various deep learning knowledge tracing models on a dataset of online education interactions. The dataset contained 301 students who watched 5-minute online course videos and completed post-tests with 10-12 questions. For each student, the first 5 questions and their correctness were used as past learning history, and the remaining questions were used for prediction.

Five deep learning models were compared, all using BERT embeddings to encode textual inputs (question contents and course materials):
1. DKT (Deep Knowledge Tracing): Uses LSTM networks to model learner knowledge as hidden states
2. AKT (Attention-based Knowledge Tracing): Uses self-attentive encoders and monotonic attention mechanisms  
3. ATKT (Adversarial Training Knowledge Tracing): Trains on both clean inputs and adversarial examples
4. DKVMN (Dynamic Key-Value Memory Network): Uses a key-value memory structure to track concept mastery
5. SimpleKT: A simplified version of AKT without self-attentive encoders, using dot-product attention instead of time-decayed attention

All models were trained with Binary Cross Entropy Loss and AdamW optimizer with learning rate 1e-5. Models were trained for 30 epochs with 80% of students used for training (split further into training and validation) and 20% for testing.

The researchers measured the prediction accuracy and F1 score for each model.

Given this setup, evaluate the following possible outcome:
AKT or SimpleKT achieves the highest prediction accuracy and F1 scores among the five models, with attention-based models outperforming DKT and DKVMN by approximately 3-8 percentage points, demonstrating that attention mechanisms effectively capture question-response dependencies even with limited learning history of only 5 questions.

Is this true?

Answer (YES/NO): NO